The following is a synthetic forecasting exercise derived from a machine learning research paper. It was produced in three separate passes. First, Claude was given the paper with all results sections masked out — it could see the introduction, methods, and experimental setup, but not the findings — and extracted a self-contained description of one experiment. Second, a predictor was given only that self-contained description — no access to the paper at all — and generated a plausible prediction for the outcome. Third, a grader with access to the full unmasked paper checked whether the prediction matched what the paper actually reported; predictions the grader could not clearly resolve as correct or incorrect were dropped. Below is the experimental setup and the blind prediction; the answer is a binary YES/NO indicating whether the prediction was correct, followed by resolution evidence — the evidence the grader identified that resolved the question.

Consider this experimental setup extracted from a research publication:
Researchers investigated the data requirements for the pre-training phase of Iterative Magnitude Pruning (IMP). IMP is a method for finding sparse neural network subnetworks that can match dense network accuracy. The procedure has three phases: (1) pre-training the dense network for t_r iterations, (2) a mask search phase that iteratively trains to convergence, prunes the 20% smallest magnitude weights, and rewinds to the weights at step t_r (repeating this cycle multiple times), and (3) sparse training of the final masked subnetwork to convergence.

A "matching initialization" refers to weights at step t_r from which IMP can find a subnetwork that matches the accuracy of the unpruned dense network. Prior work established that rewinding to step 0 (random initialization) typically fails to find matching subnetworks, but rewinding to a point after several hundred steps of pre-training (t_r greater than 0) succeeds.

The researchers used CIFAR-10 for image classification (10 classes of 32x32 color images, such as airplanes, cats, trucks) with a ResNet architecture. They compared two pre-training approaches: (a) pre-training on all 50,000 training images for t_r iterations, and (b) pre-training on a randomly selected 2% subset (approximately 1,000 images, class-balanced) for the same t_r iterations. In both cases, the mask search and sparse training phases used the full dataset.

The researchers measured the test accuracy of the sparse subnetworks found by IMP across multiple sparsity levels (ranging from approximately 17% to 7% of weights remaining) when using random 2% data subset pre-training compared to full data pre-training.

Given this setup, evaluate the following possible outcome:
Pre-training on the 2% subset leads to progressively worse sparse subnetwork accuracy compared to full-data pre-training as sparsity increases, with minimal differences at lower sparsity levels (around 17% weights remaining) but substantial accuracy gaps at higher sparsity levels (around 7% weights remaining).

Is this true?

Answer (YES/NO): NO